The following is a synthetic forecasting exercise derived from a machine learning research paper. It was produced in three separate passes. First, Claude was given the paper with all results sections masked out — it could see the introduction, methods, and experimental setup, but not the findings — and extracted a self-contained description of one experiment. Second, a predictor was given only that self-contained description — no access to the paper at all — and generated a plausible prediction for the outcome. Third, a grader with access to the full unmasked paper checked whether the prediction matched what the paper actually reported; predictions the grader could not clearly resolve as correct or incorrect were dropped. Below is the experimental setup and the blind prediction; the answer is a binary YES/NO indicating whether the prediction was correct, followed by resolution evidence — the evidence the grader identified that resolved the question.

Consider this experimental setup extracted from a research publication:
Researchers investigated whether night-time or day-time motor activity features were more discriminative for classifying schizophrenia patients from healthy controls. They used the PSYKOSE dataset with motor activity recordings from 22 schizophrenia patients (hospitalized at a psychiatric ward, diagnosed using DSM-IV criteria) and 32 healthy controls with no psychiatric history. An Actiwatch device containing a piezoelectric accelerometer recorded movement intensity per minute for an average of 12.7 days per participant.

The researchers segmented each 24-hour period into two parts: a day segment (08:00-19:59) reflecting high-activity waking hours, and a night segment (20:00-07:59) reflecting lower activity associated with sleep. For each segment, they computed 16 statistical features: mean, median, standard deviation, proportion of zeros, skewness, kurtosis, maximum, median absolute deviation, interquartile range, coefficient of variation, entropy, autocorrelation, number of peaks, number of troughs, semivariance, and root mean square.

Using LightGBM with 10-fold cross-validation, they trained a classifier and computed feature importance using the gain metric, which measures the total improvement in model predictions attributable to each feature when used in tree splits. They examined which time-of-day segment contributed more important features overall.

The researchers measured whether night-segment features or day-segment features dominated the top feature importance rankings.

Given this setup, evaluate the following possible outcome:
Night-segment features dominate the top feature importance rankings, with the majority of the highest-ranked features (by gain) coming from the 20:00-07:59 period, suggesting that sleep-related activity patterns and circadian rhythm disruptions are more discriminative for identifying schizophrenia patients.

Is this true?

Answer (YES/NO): YES